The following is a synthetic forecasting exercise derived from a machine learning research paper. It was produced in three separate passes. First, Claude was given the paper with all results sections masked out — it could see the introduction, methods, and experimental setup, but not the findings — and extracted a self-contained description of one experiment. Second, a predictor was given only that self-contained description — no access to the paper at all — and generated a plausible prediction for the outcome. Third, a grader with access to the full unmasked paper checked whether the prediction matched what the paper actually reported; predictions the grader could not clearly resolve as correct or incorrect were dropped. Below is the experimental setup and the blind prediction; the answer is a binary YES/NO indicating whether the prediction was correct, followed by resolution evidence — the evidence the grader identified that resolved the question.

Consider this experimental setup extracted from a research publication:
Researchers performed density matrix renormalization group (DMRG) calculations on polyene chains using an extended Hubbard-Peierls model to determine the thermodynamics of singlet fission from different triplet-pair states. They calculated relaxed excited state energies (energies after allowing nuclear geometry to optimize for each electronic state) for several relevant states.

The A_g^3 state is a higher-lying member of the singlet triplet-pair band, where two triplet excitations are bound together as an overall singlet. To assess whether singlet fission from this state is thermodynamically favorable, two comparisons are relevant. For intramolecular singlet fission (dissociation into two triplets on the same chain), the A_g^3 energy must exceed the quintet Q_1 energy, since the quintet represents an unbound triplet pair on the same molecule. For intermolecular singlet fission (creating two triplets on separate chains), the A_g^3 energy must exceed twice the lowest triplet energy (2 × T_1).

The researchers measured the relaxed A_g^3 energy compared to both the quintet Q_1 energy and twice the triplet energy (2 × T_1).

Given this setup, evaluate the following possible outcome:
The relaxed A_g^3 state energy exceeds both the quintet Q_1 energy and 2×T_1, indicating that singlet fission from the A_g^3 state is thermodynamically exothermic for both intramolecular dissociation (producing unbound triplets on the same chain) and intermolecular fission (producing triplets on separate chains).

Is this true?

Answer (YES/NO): YES